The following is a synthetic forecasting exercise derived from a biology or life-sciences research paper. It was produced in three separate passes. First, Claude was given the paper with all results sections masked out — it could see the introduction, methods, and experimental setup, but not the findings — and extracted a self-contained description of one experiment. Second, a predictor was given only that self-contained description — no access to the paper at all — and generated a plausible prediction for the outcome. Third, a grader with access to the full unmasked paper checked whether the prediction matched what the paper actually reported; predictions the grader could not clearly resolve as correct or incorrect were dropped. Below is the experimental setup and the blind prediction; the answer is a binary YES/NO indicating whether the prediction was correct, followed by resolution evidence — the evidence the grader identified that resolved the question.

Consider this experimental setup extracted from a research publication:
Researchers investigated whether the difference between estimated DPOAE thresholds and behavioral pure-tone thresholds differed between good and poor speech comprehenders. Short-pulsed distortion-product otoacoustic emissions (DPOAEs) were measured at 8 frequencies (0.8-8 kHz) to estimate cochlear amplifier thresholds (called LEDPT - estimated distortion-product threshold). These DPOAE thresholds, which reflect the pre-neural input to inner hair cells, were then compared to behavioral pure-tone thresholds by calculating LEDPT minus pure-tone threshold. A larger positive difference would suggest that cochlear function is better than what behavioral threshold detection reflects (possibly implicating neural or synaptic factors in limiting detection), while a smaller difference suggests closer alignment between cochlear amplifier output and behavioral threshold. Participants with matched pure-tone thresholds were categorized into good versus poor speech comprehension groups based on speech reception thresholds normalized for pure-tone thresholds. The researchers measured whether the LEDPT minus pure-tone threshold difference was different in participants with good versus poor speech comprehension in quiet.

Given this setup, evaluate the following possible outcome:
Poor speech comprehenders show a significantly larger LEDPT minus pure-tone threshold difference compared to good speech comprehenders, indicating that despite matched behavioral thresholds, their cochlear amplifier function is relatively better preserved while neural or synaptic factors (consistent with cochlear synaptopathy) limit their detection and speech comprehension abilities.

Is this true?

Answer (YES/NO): NO